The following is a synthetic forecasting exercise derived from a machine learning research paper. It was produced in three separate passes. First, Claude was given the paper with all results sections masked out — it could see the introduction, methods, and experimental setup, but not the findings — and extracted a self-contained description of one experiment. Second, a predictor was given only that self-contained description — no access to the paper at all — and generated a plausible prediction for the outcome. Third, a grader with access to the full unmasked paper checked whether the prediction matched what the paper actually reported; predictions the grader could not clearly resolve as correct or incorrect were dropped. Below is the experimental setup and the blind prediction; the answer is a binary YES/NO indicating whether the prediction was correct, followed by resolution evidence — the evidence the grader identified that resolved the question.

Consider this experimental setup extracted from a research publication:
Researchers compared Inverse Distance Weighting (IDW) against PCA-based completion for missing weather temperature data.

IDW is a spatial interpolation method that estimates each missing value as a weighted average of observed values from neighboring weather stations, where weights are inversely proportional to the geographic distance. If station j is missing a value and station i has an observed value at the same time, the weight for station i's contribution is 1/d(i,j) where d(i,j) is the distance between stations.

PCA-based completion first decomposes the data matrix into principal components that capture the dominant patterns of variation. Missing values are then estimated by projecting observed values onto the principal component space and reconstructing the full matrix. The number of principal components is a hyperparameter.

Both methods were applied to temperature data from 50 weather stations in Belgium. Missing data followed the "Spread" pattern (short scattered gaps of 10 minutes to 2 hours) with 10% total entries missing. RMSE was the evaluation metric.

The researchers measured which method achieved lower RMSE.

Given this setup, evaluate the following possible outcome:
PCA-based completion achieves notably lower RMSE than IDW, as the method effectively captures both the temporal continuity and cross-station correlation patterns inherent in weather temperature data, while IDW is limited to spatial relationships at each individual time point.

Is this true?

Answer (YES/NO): NO